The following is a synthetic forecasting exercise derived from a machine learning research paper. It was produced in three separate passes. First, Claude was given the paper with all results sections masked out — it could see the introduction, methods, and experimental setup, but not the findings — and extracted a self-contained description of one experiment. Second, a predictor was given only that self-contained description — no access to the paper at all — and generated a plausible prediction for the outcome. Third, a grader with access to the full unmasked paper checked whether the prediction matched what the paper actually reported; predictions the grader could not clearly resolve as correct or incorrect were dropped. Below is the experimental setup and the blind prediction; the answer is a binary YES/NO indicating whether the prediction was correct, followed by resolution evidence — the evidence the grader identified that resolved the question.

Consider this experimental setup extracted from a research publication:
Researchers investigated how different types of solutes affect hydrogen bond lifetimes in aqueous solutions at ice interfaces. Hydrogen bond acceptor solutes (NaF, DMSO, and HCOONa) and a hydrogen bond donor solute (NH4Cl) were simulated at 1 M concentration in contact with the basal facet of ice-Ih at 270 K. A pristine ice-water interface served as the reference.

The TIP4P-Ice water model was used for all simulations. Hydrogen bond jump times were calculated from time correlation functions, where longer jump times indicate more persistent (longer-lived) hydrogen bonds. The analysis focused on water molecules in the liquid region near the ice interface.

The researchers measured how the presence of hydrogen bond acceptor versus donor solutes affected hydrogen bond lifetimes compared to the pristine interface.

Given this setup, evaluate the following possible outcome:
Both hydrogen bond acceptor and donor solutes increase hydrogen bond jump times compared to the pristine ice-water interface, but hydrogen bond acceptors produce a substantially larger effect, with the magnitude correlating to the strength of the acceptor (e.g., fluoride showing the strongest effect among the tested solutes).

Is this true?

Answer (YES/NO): YES